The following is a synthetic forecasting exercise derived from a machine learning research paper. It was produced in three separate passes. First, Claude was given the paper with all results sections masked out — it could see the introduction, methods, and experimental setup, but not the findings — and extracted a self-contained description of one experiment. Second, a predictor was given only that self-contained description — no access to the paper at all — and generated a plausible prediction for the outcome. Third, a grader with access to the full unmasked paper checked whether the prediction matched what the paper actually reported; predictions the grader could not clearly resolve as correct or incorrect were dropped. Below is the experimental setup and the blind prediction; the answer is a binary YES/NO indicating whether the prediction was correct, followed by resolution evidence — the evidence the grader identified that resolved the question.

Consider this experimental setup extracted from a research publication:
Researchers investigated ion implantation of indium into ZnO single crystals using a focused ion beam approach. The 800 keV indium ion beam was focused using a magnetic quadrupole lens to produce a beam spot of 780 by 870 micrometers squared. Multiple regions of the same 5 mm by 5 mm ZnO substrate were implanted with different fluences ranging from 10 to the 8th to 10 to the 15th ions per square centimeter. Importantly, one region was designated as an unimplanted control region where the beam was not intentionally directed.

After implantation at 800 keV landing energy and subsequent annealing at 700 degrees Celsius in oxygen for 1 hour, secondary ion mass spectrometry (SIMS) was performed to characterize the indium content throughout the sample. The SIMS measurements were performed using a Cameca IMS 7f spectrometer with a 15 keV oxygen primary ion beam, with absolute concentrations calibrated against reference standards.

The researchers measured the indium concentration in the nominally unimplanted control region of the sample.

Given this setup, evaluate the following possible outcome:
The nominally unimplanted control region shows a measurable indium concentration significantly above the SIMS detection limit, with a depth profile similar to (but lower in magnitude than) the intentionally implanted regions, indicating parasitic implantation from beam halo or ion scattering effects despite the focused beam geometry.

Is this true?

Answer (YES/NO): YES